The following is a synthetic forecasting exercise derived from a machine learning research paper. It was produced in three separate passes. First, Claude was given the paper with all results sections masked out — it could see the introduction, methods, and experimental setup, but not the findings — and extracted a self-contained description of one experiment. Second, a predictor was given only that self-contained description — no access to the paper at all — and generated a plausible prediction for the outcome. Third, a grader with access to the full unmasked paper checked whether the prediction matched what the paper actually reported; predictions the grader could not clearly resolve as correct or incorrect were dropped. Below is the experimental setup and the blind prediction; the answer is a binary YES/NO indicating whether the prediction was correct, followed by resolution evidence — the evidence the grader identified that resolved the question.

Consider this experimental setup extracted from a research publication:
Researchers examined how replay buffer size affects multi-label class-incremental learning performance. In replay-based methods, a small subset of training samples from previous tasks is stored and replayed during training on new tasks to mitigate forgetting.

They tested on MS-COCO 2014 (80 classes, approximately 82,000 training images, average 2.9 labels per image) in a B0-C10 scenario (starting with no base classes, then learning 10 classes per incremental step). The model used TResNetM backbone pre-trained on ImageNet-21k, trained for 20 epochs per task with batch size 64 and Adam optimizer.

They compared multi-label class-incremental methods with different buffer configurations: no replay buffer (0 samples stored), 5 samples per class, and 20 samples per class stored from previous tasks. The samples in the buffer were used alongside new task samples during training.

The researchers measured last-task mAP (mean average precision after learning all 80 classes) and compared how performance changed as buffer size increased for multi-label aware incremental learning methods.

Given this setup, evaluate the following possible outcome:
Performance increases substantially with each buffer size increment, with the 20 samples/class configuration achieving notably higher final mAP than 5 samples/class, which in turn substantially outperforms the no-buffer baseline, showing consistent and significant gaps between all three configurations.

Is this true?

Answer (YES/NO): NO